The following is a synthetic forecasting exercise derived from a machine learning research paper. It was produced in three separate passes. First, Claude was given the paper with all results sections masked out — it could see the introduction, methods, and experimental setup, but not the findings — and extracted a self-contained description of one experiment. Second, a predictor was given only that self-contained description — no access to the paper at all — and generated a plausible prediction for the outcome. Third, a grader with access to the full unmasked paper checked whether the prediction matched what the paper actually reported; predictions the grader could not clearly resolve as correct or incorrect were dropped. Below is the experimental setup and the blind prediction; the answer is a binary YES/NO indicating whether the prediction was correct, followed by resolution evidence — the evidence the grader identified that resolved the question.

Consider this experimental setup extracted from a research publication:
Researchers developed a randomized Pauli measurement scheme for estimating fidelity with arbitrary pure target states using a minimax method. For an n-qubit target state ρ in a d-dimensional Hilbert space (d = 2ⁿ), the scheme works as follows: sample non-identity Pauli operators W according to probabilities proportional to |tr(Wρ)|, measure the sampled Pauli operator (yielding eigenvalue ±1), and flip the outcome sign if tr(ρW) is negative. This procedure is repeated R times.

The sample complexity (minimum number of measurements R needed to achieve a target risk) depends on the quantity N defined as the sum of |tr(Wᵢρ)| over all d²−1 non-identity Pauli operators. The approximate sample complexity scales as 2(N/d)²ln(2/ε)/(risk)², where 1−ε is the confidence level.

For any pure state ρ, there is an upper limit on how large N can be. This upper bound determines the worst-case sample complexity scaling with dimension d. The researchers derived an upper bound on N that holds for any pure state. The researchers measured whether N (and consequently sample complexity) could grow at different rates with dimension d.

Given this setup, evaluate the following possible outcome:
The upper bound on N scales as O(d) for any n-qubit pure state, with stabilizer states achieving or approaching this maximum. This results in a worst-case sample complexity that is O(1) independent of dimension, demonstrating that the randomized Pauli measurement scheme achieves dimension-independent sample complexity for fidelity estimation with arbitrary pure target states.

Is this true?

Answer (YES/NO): NO